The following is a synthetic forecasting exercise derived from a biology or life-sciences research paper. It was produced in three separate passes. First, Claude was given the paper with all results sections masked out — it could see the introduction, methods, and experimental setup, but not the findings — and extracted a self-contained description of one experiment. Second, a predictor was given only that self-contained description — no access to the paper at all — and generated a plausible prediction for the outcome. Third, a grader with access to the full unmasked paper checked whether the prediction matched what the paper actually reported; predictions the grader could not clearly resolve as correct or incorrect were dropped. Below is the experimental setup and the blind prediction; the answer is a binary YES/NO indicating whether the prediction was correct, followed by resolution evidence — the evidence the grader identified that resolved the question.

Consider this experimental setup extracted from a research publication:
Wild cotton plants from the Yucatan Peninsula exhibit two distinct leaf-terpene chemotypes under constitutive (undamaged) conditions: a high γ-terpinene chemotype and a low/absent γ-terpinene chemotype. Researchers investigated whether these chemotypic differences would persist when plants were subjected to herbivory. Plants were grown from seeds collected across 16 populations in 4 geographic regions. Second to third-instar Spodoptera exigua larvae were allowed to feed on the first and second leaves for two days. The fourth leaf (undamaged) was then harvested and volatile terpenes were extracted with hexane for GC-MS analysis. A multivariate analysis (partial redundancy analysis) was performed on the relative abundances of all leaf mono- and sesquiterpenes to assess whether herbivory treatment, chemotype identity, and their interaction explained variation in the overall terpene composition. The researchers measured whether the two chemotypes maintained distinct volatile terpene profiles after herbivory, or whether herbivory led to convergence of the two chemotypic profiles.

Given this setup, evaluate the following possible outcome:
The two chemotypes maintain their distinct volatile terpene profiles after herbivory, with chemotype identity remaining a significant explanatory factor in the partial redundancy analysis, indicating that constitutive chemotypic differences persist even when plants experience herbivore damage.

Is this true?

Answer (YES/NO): YES